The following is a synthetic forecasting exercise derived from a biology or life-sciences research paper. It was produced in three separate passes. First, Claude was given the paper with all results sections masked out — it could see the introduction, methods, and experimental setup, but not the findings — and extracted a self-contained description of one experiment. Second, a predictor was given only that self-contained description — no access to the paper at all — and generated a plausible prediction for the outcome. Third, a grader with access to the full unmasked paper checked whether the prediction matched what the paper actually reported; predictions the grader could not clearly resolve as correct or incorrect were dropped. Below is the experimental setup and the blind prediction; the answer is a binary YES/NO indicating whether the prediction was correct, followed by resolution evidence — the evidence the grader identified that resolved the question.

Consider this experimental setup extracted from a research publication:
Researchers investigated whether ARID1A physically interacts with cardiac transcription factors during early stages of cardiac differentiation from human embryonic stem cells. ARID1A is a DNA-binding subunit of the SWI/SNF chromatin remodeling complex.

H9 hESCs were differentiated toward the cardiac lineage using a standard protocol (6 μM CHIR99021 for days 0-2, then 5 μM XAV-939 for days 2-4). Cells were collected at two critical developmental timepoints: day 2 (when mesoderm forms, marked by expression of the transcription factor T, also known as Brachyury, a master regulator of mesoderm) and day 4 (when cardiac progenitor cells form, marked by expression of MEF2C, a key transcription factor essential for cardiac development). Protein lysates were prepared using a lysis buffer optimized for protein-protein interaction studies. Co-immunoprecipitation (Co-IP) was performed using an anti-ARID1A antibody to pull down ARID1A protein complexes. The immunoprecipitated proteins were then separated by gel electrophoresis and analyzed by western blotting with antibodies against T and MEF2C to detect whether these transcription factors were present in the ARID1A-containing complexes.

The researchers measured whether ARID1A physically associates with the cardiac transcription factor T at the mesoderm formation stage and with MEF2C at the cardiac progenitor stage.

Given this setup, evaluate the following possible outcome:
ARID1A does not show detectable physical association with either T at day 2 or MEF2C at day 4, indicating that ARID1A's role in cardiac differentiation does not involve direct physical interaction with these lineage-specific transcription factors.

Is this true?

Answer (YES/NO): NO